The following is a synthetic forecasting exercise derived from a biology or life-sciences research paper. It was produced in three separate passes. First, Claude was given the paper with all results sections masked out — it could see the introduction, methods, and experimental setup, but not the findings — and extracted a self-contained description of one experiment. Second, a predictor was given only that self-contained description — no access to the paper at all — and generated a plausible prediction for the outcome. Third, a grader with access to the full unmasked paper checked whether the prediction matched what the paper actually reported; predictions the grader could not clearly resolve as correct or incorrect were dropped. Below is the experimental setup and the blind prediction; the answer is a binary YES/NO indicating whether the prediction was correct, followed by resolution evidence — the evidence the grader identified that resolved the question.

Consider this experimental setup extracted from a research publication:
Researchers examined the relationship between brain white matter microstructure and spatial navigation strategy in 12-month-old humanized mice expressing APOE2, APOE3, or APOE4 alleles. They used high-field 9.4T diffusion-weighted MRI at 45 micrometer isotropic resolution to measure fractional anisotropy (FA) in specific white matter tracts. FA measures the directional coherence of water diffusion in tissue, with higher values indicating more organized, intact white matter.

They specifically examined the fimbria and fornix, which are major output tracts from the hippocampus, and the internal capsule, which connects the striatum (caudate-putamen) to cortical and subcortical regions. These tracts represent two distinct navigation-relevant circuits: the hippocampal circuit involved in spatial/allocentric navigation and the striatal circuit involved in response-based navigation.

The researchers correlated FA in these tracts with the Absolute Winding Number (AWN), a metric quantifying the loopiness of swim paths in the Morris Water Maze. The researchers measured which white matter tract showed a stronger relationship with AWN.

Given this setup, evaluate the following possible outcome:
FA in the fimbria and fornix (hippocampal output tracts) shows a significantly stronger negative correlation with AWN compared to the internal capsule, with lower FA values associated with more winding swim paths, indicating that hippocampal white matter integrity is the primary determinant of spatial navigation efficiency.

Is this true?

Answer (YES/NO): NO